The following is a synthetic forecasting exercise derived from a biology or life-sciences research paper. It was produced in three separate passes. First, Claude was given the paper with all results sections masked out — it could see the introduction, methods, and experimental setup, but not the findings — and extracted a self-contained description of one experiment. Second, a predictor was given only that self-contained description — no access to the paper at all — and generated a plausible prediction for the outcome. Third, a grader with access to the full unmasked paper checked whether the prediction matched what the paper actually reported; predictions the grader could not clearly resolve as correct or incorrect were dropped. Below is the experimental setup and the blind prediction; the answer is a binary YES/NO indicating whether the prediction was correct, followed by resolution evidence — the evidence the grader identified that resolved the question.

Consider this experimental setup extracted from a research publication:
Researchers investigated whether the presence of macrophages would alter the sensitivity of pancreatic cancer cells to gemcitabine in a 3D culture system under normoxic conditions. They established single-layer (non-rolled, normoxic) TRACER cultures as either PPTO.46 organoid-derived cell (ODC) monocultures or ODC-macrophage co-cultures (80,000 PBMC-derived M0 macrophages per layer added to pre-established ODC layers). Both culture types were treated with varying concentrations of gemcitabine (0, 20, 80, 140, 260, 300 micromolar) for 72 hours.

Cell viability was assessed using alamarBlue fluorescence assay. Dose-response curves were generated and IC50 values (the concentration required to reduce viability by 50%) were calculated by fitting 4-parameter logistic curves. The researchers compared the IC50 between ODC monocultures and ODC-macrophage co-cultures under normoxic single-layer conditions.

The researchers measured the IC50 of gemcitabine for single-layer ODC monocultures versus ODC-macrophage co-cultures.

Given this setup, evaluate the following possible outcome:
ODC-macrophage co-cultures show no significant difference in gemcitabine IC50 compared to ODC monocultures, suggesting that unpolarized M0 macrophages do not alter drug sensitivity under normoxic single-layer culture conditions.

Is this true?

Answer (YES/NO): NO